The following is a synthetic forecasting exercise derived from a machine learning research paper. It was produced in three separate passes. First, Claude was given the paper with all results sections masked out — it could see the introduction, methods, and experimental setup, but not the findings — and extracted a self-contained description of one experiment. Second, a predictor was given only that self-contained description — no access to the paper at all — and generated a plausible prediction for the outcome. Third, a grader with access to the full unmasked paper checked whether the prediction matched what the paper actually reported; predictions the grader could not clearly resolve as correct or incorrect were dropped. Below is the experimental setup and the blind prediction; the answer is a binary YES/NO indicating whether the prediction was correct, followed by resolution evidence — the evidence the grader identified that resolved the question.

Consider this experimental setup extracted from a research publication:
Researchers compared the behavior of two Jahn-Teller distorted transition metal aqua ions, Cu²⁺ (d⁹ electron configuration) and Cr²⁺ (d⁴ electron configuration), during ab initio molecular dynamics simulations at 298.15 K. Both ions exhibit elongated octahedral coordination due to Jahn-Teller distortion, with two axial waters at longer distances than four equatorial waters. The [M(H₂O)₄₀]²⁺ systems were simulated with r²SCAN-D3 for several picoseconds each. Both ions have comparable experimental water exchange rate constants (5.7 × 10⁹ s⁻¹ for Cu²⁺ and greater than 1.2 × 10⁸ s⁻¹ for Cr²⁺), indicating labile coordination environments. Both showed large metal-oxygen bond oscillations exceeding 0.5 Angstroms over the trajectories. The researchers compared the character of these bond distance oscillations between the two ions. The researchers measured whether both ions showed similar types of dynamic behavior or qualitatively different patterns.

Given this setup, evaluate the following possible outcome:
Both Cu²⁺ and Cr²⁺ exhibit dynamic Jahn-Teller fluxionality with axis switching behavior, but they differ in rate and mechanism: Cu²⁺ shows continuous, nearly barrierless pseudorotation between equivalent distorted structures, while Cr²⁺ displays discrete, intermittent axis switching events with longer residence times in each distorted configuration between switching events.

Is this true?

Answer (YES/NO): NO